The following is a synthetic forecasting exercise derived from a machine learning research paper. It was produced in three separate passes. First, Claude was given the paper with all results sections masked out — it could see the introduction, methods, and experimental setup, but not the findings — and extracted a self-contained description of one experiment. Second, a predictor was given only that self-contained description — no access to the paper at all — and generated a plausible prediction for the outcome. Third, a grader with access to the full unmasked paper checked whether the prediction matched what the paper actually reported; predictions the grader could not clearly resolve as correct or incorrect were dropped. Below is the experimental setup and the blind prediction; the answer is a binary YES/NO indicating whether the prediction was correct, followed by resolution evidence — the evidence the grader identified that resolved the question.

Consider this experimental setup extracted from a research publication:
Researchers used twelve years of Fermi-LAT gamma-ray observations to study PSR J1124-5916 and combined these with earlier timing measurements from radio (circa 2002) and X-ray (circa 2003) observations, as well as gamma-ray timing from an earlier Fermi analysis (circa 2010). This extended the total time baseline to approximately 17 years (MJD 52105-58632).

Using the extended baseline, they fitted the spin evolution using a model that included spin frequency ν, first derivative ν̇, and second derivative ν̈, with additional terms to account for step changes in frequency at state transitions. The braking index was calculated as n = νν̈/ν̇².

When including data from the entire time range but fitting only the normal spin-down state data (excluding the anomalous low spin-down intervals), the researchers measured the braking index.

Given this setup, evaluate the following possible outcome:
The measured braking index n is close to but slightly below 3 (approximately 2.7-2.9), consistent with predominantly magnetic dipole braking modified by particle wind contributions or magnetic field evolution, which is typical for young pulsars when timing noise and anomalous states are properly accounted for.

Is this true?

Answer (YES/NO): NO